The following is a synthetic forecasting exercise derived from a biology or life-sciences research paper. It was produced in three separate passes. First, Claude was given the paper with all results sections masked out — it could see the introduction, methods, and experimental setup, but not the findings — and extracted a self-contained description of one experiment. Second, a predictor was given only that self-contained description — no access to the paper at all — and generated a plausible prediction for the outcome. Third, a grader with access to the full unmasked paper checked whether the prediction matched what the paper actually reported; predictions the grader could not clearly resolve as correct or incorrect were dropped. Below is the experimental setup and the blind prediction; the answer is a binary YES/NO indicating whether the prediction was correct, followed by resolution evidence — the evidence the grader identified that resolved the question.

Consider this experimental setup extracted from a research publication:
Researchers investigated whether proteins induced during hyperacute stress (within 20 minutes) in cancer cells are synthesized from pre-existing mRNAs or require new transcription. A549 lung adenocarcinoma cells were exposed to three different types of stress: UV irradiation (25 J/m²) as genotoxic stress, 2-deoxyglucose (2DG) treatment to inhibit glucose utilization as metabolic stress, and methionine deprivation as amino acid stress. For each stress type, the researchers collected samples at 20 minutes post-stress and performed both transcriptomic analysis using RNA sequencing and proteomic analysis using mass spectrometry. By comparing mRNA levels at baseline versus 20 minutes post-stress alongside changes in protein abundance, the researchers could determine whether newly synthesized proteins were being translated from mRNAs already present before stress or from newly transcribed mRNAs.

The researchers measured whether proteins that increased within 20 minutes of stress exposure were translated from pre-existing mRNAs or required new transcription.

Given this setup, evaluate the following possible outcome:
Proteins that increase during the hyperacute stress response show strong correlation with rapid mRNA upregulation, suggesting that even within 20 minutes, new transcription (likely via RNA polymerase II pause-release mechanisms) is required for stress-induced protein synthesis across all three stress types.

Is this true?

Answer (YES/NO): NO